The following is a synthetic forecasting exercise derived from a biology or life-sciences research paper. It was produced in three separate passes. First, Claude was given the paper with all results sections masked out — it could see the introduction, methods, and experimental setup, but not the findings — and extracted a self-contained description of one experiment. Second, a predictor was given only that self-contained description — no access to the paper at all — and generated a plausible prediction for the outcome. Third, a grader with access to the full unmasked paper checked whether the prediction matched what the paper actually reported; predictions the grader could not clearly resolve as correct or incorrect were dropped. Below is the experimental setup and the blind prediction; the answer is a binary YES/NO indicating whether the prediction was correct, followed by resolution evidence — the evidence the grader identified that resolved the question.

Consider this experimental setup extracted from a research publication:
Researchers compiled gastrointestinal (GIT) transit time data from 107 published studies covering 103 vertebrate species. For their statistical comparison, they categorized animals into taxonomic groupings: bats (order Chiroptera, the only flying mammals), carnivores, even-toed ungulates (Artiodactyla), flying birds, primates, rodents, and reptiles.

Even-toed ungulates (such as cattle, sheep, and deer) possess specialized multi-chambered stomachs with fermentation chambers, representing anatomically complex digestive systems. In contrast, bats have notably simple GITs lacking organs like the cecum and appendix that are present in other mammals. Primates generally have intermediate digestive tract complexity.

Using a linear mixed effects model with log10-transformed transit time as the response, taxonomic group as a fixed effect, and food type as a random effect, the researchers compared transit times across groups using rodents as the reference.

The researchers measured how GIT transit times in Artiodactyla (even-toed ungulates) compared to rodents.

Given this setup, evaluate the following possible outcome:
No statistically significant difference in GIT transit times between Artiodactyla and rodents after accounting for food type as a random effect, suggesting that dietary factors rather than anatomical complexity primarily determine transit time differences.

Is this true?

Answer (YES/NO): NO